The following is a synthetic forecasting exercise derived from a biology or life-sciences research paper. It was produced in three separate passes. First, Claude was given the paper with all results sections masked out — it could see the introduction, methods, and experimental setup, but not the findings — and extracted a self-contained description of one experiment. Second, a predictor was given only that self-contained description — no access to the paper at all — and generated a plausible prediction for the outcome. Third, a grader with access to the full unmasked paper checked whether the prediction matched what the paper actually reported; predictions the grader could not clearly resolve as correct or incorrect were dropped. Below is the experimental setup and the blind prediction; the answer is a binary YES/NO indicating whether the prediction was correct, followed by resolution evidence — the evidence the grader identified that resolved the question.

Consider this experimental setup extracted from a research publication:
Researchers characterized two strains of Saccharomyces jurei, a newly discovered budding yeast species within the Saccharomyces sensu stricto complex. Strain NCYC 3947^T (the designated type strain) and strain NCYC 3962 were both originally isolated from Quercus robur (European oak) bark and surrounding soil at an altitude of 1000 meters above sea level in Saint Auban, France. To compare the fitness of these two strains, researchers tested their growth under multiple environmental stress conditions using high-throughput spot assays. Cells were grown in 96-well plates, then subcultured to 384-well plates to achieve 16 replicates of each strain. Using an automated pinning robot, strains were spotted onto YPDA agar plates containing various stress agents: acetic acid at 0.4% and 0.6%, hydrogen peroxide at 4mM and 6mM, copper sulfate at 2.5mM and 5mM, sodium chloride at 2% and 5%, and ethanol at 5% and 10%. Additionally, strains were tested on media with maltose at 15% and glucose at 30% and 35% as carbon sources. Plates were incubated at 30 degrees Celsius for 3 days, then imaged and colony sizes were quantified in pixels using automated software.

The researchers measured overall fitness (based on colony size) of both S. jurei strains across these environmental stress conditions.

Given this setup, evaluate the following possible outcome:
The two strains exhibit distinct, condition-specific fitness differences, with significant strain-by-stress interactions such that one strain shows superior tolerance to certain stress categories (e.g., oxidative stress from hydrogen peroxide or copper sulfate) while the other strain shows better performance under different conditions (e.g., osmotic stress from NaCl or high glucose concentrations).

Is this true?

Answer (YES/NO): NO